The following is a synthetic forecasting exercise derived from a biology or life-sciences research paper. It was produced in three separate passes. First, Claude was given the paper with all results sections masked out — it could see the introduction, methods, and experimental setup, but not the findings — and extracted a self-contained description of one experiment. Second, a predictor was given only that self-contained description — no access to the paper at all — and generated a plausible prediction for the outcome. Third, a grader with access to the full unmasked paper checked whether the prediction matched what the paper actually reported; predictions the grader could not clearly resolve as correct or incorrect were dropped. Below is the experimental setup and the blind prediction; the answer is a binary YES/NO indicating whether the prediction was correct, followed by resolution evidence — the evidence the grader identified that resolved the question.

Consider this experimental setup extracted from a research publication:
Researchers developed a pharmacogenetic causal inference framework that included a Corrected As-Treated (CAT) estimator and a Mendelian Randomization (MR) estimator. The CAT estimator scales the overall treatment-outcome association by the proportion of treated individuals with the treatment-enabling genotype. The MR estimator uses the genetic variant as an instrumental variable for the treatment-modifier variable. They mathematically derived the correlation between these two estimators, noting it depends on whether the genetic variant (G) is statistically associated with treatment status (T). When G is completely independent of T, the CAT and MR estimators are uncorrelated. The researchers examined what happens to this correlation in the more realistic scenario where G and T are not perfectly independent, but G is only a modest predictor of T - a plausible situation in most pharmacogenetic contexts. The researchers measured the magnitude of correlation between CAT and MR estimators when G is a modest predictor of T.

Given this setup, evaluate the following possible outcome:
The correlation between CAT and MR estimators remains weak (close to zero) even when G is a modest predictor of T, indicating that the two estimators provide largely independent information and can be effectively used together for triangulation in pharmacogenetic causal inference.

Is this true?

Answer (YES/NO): YES